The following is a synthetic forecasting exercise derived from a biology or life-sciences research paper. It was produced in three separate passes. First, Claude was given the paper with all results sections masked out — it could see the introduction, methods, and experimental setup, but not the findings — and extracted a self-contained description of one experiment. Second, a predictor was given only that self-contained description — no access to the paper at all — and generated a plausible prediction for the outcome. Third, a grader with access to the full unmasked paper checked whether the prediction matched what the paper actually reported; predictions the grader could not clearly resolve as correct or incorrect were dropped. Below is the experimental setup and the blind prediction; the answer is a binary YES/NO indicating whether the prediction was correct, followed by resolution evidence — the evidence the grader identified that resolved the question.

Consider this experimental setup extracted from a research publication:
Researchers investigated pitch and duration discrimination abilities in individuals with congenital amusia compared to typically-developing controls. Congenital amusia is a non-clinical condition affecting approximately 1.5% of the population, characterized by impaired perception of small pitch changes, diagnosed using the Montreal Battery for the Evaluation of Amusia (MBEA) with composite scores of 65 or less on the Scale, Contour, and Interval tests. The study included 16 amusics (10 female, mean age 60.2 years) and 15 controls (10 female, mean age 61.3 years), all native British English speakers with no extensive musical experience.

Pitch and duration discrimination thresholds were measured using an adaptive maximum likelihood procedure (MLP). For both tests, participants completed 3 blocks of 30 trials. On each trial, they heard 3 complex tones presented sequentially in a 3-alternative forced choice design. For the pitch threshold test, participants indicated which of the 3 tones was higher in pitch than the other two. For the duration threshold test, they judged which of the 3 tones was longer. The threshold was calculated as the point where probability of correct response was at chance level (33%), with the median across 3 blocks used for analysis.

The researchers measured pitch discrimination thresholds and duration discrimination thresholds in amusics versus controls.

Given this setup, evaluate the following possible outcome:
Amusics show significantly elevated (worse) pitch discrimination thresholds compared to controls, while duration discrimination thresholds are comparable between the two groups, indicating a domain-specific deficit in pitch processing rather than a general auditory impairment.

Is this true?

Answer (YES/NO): YES